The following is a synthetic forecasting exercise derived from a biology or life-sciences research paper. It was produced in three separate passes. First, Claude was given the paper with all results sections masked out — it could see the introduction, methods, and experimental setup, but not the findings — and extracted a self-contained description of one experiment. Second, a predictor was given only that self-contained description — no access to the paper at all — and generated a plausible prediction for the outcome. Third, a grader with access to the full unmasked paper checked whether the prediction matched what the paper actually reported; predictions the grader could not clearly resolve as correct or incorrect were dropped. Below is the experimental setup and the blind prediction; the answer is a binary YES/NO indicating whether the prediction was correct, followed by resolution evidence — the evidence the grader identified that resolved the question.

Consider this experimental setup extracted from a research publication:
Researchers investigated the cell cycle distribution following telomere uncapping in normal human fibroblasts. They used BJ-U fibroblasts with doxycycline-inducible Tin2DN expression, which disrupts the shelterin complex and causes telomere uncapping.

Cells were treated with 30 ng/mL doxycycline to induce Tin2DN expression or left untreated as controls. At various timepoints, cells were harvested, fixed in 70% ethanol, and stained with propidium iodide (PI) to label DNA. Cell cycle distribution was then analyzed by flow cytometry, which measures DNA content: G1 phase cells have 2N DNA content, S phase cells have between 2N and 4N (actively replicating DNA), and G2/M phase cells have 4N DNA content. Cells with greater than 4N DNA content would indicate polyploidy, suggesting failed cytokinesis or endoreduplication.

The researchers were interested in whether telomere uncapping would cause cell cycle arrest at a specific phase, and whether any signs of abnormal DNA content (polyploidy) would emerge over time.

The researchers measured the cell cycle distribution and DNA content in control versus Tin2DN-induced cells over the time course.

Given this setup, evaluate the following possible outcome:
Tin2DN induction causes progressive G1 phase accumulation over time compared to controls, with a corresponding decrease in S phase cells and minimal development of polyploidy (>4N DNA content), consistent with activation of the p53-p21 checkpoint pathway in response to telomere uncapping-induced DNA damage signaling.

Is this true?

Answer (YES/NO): NO